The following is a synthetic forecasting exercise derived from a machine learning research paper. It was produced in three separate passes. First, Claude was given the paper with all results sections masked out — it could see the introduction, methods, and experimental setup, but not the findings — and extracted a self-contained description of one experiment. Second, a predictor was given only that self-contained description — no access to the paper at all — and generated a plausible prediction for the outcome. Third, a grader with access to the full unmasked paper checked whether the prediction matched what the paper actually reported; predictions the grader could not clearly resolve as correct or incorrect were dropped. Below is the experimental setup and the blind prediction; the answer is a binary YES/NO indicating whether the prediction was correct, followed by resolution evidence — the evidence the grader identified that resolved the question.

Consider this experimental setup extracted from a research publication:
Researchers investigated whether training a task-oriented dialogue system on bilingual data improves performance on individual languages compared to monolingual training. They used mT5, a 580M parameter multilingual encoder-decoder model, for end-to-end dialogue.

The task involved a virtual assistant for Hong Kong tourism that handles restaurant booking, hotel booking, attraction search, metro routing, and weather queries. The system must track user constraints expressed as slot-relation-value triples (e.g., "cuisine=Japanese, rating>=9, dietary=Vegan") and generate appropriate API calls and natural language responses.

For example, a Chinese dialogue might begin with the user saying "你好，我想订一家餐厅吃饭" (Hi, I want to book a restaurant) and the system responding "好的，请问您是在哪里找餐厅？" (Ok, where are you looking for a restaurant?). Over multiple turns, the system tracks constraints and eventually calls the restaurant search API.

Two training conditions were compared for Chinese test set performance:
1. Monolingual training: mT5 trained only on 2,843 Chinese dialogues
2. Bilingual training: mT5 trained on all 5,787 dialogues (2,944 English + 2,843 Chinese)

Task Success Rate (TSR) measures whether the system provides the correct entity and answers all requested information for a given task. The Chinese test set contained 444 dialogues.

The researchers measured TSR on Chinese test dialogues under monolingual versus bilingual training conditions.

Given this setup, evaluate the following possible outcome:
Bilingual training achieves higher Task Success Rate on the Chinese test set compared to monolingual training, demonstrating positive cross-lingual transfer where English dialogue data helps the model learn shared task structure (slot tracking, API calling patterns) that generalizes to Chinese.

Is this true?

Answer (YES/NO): YES